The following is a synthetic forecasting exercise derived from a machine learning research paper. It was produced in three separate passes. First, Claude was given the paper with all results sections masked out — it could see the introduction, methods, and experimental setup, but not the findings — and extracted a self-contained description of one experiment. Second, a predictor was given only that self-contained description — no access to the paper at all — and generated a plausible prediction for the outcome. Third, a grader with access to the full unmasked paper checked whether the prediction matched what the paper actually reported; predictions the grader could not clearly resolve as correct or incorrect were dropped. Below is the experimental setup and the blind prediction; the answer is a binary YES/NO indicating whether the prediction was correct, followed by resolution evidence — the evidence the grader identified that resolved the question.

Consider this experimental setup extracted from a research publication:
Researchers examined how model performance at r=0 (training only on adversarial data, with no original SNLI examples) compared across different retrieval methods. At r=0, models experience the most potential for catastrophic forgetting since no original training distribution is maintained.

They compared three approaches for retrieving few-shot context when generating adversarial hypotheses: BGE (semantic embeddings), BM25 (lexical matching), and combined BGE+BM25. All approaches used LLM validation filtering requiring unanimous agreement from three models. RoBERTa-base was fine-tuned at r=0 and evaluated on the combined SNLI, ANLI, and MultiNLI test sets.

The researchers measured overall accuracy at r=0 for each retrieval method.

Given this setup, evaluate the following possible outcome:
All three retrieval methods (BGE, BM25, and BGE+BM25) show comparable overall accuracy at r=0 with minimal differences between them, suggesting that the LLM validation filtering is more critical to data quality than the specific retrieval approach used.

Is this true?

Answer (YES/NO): NO